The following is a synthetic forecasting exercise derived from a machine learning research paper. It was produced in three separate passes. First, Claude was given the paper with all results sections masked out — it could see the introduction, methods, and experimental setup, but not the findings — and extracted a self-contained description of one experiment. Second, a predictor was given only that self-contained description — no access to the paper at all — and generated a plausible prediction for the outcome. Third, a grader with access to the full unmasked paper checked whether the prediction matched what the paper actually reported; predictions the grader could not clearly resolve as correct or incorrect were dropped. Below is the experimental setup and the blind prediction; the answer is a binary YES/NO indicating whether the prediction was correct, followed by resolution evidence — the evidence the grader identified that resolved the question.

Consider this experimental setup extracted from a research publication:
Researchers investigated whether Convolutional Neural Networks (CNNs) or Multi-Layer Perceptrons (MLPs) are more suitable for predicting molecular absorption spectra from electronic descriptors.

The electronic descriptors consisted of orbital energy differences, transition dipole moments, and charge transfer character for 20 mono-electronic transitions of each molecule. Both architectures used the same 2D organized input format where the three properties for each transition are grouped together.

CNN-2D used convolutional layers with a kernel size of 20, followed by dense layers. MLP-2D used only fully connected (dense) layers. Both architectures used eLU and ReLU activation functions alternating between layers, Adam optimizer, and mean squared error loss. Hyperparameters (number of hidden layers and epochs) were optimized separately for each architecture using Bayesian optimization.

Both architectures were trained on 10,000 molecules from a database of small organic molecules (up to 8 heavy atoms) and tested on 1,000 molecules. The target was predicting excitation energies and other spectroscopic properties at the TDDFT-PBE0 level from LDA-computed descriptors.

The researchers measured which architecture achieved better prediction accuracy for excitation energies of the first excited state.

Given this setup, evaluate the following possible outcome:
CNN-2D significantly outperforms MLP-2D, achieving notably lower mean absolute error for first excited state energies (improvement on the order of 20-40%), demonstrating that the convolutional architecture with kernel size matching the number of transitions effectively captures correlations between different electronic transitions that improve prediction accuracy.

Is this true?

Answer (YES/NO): NO